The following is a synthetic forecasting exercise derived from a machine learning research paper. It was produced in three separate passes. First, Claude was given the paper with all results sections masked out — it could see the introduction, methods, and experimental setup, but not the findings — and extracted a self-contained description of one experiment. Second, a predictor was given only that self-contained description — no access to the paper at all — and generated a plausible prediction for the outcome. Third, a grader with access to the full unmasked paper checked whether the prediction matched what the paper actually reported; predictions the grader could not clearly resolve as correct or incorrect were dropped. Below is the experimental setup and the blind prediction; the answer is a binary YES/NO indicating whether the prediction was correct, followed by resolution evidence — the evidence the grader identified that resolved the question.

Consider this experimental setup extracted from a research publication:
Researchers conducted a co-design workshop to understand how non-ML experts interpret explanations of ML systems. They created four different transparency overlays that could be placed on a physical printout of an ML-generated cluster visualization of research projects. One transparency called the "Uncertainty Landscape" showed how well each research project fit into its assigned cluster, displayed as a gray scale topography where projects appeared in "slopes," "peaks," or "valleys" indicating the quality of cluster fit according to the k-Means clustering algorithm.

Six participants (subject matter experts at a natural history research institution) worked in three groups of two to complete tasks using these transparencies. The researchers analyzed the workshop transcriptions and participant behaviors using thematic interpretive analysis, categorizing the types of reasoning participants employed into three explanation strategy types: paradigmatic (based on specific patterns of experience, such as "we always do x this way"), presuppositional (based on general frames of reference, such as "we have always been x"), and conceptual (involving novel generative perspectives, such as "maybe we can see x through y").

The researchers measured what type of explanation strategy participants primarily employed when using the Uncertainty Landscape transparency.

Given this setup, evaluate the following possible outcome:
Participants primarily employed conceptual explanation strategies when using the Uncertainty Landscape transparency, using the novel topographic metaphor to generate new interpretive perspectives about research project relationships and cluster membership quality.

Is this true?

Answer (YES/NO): YES